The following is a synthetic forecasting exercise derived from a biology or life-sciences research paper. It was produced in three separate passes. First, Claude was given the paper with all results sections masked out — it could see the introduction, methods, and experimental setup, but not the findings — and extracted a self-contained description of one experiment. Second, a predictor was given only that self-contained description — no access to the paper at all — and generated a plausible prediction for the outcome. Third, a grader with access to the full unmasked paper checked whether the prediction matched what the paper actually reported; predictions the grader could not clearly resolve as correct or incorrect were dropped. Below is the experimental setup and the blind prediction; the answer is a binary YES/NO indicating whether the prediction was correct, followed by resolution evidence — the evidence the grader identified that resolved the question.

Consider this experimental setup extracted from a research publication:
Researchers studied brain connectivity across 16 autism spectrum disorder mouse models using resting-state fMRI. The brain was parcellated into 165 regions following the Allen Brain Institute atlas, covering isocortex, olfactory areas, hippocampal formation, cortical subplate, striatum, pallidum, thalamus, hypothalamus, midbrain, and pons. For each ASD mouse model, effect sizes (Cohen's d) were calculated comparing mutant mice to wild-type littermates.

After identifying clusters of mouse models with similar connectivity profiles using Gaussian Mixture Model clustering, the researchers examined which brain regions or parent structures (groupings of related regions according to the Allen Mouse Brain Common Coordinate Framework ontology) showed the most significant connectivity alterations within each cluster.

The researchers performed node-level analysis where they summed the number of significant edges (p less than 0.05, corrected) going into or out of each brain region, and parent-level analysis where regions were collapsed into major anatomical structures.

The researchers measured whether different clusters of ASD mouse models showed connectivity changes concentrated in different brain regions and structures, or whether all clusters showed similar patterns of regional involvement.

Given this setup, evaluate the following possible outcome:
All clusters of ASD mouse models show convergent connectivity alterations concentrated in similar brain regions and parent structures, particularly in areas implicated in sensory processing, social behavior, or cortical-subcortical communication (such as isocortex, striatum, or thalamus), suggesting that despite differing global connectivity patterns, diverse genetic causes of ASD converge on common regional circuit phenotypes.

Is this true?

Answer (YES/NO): NO